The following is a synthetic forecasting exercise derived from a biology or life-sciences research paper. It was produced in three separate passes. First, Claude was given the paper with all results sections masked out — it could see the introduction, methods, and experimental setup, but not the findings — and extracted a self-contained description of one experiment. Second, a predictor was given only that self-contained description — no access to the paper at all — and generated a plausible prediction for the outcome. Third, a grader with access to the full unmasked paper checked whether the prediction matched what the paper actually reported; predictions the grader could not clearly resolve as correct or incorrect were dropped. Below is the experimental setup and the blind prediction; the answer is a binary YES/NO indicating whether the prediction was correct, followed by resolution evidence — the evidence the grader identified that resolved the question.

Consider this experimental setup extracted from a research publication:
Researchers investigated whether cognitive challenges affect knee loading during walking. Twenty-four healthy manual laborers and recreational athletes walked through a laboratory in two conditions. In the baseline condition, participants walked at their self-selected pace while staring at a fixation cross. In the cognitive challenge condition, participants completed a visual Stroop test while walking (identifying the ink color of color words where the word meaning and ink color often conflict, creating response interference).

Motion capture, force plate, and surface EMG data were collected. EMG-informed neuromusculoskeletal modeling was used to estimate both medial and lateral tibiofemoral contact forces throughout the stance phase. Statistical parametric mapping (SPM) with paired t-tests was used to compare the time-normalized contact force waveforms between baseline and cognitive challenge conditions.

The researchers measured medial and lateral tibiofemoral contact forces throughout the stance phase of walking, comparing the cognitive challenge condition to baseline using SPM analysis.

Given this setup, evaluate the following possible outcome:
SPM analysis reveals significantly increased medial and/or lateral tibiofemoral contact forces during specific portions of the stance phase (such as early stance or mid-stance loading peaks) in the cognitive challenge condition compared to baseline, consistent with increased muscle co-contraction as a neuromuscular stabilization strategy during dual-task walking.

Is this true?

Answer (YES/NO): NO